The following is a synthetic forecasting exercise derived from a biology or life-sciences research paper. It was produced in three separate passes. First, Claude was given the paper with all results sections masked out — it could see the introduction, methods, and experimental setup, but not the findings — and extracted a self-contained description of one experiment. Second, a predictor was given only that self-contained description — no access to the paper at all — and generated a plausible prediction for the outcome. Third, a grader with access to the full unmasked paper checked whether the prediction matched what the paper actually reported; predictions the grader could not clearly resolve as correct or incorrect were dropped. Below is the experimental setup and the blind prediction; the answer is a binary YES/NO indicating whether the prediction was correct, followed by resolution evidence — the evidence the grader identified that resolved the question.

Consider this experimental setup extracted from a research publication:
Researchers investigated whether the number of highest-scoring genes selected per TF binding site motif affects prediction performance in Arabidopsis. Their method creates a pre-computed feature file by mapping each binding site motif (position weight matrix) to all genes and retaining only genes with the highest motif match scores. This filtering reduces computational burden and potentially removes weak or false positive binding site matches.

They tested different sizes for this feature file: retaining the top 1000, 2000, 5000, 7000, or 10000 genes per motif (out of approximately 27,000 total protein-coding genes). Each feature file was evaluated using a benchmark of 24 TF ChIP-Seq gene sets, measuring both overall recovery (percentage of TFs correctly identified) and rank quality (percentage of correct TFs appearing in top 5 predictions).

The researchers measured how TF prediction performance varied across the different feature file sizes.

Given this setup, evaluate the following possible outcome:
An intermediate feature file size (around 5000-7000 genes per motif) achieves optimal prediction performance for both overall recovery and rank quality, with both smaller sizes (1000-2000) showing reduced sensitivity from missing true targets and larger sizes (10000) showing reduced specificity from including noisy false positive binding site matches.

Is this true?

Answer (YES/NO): NO